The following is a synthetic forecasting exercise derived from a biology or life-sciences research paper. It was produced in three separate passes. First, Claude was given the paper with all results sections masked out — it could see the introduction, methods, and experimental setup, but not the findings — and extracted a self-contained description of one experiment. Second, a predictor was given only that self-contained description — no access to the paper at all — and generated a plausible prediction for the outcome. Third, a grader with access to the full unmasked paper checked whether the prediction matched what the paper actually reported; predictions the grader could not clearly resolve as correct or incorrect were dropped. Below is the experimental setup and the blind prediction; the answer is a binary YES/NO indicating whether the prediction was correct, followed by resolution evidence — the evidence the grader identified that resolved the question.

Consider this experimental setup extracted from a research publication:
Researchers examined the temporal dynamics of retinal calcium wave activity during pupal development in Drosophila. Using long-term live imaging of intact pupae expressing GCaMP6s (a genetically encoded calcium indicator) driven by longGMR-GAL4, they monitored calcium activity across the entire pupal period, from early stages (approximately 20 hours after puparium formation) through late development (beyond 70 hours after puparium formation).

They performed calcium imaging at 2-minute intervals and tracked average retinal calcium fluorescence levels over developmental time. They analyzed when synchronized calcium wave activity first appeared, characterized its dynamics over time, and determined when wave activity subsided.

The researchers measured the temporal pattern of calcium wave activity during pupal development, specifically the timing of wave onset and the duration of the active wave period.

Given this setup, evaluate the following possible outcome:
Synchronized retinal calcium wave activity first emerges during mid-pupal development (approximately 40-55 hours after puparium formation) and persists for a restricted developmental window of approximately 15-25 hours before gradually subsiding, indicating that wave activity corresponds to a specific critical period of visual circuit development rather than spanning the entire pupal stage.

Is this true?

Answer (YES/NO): NO